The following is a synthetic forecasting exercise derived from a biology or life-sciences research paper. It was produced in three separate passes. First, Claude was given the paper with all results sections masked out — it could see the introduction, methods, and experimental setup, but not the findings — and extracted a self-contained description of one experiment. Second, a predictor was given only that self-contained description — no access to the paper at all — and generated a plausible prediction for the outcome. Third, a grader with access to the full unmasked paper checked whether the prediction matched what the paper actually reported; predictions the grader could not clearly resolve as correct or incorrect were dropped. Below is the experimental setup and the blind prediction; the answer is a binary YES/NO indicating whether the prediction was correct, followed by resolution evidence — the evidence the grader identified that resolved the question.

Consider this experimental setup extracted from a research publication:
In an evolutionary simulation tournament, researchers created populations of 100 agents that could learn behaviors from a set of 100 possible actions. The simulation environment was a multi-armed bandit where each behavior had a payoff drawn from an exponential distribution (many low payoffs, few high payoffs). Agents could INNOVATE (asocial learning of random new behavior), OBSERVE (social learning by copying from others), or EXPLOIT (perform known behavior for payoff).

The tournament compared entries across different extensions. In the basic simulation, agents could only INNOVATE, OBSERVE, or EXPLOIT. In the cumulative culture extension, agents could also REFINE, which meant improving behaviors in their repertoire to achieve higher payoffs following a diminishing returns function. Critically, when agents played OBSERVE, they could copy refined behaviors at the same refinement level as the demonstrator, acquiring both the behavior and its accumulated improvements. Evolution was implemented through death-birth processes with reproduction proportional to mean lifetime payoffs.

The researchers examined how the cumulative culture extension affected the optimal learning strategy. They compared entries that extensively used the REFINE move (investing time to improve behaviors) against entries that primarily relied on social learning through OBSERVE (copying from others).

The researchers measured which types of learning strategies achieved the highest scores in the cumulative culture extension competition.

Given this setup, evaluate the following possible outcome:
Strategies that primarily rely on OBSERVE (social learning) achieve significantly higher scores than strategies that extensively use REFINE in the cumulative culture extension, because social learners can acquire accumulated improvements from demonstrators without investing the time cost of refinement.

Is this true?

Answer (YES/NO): YES